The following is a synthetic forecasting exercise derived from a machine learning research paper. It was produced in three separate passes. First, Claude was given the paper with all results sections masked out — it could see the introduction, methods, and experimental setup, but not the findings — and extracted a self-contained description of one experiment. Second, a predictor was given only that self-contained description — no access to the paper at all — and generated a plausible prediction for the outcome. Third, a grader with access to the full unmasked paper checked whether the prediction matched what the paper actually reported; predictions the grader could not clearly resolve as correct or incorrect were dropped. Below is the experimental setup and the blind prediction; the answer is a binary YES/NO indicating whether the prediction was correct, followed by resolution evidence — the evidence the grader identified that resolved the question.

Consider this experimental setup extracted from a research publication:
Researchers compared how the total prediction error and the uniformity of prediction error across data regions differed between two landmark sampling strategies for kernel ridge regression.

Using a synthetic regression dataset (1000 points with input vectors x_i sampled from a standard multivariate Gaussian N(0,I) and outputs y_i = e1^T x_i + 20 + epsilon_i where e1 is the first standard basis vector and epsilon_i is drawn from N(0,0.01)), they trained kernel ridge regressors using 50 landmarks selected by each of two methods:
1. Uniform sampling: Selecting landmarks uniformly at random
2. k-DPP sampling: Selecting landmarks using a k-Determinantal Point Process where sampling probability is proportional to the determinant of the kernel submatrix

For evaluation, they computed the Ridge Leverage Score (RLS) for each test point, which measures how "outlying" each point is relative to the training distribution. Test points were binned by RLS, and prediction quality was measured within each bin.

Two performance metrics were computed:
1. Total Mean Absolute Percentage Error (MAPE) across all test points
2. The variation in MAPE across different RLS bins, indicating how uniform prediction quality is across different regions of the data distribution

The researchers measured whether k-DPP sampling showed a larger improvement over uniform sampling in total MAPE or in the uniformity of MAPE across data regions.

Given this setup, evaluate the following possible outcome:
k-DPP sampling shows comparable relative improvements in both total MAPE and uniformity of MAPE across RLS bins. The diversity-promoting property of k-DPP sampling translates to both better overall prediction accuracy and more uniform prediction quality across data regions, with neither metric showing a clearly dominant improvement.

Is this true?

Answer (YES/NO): NO